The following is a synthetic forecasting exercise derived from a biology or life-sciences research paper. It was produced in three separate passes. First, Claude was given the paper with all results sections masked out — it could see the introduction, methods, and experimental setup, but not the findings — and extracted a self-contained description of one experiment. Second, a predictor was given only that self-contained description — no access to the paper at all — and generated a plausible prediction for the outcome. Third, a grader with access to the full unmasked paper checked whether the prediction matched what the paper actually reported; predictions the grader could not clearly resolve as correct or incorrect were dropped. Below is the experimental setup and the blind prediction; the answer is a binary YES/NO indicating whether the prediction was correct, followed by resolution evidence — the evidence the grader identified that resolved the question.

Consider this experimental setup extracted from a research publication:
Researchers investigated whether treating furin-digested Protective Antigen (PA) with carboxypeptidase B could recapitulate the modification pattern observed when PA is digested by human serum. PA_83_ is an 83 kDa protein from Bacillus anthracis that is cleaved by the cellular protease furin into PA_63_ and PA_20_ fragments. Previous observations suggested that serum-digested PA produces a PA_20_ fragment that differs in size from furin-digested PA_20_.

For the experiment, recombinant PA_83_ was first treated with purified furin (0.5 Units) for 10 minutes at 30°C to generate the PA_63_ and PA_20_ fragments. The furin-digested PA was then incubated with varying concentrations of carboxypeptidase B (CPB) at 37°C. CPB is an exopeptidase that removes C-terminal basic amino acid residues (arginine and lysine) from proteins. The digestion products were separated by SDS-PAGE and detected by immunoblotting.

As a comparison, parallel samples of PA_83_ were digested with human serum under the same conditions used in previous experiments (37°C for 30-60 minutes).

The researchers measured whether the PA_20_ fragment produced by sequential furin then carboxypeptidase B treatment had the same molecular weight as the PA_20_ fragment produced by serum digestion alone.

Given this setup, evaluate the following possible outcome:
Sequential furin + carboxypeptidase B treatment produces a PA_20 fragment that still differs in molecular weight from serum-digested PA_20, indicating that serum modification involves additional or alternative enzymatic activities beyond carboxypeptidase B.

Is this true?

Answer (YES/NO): NO